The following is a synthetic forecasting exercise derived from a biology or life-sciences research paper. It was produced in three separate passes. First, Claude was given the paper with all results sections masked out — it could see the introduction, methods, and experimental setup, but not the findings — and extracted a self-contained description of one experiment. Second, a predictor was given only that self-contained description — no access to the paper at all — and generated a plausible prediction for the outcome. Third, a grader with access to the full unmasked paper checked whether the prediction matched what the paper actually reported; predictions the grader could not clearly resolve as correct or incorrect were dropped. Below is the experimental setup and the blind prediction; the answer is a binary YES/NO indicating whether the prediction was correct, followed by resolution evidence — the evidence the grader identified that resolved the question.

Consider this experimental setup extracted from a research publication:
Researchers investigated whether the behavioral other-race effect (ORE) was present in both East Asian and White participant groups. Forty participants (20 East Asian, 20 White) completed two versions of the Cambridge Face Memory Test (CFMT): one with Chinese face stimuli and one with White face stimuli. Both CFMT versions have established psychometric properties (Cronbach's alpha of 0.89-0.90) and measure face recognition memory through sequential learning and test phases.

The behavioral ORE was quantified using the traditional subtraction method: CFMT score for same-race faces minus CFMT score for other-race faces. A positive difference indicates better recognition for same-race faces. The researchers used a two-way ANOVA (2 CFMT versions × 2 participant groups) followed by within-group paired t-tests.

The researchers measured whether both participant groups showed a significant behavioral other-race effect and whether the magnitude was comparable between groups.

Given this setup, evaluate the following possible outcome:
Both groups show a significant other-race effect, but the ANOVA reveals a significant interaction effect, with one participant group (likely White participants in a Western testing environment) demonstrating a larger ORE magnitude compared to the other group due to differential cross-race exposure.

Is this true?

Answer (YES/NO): NO